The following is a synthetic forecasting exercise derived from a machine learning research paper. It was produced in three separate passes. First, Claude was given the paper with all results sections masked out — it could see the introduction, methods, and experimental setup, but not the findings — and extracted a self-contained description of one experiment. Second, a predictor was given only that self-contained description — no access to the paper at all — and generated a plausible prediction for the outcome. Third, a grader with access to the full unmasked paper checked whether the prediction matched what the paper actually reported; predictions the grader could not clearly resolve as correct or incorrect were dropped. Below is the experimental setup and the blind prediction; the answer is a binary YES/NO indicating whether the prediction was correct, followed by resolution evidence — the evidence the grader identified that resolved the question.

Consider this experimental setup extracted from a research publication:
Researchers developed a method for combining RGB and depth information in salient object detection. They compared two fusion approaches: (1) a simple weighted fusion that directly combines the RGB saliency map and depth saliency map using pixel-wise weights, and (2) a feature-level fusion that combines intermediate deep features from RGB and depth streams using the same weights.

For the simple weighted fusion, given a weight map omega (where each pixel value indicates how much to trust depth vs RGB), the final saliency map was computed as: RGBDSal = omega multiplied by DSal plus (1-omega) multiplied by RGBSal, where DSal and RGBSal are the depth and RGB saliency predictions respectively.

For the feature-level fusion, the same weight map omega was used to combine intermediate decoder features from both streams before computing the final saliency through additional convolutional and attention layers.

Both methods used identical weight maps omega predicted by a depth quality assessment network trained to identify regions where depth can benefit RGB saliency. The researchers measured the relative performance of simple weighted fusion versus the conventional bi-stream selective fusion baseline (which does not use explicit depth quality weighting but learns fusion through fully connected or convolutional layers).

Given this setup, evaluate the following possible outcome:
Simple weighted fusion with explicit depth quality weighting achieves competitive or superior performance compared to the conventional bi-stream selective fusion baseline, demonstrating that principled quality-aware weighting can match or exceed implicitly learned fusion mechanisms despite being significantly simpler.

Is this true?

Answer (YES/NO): NO